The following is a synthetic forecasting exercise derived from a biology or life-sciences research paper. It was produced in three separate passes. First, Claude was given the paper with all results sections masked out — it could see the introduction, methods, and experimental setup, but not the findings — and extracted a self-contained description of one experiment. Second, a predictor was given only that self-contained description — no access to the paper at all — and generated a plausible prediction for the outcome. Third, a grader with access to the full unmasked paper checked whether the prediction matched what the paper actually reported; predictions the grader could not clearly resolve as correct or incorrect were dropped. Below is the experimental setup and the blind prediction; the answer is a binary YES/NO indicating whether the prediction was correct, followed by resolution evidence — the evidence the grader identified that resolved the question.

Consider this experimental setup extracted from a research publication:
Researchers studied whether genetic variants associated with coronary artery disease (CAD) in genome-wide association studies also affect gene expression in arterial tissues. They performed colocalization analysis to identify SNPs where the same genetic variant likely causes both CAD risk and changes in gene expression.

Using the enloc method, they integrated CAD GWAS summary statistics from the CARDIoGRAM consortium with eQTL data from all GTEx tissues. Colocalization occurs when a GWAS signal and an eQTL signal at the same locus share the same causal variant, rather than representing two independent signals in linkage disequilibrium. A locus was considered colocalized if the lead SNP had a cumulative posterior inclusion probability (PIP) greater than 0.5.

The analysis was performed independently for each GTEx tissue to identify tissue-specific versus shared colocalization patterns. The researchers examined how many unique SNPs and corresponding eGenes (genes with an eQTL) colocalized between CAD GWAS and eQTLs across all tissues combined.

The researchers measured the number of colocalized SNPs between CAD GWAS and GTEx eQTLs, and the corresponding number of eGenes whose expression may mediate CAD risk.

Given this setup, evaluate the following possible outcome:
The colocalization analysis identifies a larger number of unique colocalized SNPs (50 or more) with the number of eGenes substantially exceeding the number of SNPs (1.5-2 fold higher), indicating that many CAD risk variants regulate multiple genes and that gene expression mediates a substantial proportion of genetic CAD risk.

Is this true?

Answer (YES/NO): NO